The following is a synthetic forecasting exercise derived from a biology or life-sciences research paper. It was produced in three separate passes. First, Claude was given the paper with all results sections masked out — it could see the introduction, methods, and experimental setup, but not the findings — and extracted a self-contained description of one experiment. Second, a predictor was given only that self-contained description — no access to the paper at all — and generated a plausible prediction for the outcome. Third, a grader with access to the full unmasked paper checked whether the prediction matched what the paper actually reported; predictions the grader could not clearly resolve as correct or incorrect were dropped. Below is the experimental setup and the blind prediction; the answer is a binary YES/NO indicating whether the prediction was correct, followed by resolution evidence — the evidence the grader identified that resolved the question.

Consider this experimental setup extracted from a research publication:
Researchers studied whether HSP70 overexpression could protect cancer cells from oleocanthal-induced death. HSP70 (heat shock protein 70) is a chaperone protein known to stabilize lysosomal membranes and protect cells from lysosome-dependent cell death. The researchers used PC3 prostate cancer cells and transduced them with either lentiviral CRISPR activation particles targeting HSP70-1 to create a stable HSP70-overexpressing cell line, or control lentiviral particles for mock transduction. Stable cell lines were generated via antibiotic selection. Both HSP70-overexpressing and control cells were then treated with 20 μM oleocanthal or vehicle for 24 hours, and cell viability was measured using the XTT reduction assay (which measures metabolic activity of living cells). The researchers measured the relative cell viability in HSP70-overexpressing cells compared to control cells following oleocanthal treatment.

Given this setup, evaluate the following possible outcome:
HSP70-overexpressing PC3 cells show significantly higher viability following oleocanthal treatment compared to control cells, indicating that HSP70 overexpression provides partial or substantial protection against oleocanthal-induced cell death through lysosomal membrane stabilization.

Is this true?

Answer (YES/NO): YES